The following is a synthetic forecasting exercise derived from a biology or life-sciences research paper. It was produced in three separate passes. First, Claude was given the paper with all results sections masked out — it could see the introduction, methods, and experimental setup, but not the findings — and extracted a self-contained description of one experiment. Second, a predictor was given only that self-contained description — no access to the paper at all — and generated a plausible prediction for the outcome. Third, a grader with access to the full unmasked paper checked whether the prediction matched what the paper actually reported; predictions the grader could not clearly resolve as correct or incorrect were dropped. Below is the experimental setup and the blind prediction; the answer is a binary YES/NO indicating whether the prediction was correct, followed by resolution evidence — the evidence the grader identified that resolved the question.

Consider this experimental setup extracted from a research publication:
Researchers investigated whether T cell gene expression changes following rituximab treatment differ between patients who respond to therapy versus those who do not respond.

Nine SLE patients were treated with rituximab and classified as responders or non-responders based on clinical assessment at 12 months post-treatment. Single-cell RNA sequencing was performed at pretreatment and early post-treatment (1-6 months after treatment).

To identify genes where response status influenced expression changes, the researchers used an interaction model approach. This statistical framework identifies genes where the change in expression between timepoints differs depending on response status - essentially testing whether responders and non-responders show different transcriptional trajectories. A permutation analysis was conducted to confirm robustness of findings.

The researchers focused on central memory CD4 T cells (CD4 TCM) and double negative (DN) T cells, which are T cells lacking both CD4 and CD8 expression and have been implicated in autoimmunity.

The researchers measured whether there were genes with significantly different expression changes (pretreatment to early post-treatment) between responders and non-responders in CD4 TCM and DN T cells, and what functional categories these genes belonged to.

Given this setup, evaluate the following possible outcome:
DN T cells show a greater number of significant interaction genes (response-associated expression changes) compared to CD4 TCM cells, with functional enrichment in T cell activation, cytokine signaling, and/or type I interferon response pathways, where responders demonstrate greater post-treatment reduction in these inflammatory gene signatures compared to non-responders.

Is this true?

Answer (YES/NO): NO